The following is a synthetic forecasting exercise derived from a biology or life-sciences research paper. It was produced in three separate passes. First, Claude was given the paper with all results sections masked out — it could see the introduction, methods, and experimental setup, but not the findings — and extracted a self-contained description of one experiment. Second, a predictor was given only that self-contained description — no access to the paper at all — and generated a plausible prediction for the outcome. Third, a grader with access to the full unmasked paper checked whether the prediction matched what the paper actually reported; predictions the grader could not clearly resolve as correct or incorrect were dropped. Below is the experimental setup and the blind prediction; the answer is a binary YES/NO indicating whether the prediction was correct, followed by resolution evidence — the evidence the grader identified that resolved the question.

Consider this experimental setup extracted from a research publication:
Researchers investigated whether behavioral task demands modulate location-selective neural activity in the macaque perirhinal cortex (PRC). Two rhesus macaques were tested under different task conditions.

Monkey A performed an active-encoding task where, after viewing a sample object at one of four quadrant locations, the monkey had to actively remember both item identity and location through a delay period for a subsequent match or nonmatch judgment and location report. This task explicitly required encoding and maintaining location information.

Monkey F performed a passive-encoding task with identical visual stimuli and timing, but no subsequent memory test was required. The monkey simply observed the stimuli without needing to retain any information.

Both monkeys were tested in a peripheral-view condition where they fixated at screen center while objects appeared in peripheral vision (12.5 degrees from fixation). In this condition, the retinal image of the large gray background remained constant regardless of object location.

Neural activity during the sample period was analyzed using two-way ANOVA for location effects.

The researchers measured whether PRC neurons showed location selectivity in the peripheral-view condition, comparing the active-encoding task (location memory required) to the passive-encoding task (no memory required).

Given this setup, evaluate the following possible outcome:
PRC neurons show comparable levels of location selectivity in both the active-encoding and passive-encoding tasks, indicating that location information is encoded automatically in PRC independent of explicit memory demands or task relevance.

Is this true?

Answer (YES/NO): NO